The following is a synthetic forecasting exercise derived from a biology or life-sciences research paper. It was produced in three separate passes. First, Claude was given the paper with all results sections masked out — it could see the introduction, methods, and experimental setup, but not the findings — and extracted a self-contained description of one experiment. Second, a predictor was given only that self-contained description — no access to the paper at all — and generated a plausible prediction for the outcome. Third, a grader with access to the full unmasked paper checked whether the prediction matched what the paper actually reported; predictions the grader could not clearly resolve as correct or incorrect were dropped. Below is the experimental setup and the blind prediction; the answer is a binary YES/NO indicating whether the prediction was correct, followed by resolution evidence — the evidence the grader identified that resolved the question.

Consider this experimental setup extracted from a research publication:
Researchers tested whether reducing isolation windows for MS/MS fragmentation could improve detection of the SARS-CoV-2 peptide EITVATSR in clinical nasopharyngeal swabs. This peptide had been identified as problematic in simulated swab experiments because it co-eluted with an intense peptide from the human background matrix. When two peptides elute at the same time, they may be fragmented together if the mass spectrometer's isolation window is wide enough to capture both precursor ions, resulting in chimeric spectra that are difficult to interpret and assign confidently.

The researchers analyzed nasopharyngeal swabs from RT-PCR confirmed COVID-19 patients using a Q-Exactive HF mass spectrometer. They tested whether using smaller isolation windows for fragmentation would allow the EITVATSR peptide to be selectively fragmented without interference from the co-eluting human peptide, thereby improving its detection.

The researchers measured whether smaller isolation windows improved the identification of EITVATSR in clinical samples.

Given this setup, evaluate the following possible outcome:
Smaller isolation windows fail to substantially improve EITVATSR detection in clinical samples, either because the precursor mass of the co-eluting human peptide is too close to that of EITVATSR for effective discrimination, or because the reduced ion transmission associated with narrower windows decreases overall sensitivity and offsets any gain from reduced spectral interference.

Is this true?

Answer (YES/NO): YES